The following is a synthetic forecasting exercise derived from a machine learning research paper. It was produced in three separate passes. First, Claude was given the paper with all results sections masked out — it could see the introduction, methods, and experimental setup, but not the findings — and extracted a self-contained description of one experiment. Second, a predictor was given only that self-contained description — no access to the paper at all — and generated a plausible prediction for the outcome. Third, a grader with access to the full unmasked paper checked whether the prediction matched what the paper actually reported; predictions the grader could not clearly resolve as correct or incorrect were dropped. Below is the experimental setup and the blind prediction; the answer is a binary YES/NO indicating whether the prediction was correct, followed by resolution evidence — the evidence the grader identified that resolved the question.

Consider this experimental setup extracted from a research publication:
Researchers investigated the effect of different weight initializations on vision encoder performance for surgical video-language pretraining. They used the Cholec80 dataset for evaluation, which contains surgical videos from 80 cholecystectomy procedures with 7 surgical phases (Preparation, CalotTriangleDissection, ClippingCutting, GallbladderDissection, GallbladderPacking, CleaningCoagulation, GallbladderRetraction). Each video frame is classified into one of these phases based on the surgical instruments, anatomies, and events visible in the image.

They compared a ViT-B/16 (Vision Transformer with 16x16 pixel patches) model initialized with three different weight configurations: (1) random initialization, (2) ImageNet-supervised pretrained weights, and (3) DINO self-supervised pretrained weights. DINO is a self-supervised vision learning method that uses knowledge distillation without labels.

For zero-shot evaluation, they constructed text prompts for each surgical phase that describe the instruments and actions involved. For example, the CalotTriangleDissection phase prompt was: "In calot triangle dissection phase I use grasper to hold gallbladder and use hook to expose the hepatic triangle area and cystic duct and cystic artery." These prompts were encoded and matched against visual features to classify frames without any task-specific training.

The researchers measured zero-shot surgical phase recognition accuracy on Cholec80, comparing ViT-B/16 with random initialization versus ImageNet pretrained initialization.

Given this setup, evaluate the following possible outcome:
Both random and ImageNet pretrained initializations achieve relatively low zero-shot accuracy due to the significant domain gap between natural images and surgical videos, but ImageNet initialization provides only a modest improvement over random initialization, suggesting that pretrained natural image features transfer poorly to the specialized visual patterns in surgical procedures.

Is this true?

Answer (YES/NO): NO